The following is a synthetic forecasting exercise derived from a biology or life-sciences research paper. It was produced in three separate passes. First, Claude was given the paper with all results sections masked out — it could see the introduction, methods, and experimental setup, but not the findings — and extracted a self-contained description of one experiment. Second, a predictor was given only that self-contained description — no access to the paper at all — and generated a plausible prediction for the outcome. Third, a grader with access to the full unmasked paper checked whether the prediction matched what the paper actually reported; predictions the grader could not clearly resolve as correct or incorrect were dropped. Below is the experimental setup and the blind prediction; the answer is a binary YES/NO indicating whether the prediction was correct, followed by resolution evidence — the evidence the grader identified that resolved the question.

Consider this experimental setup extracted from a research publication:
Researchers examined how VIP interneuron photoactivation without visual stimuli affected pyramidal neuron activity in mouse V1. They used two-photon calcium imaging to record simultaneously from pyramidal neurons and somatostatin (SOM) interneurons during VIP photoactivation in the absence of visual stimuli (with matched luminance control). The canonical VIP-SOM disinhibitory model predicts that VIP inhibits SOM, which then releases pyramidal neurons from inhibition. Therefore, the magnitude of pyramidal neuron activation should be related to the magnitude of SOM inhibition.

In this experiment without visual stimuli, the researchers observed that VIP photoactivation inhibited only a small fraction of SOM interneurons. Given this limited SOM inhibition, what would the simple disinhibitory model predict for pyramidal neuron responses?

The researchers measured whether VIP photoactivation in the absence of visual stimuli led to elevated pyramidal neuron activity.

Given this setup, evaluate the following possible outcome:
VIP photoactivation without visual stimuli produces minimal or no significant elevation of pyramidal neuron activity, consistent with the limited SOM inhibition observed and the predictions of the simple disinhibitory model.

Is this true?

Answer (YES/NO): NO